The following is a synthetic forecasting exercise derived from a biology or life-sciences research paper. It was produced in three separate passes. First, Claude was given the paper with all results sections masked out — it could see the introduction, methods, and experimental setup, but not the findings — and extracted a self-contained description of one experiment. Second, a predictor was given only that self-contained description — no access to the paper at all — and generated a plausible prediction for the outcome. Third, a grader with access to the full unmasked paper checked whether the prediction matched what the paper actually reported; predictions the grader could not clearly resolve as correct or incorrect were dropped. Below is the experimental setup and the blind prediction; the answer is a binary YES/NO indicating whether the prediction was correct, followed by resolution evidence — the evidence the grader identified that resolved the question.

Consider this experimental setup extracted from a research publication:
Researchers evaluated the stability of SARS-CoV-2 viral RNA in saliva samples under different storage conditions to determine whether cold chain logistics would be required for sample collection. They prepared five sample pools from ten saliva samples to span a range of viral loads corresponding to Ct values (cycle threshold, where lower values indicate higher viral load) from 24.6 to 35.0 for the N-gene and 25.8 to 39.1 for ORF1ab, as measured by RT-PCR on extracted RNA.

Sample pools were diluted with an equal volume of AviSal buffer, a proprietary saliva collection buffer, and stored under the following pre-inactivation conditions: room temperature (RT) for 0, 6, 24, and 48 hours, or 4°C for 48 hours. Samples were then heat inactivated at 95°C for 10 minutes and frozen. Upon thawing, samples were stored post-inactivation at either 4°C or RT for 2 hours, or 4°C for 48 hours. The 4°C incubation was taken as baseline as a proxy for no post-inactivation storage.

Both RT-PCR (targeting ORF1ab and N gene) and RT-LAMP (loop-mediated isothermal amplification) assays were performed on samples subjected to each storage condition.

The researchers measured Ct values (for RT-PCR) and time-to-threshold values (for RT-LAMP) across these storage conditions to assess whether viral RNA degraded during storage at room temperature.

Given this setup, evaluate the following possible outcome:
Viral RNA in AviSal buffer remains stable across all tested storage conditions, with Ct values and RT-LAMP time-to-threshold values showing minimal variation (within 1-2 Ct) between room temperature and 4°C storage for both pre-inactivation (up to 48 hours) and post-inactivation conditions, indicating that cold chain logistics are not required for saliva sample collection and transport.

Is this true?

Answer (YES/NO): YES